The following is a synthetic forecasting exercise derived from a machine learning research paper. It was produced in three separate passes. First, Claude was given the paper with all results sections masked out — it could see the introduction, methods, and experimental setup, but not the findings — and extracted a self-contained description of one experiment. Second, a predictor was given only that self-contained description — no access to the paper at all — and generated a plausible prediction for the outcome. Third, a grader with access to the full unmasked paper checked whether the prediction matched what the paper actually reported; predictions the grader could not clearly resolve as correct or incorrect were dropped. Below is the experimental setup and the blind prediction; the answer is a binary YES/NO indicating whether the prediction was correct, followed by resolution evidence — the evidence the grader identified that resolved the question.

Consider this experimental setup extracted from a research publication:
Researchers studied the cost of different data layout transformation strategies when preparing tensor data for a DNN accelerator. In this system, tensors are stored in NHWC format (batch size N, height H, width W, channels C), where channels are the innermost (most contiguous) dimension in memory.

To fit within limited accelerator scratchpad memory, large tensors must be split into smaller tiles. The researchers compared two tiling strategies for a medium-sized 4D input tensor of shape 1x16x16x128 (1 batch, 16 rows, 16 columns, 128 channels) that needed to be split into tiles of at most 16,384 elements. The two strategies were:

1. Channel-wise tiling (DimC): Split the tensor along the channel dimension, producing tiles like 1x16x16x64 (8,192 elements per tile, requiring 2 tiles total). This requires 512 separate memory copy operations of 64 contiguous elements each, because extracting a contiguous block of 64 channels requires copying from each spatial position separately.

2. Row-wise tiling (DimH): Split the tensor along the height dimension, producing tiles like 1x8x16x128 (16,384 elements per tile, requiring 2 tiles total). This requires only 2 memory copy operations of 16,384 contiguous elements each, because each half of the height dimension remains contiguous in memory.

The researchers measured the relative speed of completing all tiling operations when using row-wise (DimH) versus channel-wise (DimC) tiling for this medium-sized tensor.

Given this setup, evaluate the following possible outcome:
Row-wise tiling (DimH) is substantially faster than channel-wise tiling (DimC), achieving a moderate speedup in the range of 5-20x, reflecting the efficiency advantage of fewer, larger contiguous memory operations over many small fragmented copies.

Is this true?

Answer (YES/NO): NO